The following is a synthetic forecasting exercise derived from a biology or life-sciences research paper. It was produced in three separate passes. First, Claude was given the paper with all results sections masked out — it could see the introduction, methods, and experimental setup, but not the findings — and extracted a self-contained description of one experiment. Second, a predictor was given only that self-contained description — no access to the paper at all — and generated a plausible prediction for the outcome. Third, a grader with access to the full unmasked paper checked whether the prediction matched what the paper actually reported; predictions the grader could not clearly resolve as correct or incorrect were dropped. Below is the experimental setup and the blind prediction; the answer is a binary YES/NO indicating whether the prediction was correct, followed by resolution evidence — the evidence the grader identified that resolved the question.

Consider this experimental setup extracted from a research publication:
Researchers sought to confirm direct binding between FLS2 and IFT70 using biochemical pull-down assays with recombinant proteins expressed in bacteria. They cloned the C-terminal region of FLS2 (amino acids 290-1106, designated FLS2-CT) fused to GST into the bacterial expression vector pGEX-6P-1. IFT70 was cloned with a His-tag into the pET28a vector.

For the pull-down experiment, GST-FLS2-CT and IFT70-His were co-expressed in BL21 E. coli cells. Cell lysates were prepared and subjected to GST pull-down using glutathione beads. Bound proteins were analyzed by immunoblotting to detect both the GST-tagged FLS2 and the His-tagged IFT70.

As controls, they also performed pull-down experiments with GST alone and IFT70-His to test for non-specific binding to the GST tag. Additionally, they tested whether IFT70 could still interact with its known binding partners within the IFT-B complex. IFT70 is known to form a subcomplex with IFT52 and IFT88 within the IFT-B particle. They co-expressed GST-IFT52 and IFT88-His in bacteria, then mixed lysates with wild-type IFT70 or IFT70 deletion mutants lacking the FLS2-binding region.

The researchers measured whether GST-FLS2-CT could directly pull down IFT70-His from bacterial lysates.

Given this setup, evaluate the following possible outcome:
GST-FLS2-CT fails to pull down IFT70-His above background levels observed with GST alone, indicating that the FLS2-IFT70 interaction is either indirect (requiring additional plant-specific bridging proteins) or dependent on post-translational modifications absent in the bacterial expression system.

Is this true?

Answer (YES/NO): NO